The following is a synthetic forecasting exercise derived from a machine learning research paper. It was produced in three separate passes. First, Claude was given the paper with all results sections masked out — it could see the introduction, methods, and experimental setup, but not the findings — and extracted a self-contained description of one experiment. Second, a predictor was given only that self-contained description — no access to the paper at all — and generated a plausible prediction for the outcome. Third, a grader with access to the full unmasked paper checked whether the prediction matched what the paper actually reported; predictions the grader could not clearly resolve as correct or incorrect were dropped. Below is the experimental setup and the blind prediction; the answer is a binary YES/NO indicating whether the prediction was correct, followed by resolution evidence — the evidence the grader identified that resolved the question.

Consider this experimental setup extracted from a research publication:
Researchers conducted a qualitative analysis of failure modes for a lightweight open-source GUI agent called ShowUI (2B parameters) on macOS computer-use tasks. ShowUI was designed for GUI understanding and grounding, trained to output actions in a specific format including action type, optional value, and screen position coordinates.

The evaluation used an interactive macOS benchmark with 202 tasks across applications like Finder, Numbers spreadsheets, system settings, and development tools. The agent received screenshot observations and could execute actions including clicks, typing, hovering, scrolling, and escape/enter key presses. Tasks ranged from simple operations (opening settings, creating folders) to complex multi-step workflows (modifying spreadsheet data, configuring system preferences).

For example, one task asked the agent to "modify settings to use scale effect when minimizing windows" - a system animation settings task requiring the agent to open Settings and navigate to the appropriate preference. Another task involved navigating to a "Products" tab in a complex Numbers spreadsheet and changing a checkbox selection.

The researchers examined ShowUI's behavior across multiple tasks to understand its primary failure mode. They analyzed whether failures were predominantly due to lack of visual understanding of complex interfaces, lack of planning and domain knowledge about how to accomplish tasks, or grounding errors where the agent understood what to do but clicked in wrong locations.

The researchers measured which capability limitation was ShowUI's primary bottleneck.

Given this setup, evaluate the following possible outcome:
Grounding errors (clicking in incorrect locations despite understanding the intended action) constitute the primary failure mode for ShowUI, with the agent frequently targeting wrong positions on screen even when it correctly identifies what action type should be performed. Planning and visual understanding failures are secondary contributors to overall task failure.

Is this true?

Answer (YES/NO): NO